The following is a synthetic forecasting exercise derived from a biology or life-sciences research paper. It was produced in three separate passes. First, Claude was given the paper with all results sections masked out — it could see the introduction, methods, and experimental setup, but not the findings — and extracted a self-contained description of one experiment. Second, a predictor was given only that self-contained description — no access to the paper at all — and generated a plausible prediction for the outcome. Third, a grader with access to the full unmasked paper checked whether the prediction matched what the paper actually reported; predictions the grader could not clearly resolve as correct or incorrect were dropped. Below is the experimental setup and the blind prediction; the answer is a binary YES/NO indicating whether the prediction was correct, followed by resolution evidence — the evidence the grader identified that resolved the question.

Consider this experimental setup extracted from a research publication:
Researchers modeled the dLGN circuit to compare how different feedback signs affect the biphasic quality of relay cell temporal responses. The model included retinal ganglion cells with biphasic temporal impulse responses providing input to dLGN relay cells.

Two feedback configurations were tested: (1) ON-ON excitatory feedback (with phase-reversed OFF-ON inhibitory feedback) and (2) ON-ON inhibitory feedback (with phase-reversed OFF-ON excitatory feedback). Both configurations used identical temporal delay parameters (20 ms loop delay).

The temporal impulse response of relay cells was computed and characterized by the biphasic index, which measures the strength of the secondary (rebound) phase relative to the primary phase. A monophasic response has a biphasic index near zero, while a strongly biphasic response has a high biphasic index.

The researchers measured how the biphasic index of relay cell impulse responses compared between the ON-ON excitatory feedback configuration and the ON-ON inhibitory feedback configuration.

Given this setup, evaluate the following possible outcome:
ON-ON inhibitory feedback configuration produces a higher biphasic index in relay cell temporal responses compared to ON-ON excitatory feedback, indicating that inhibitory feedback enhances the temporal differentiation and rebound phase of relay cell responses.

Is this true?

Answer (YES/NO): YES